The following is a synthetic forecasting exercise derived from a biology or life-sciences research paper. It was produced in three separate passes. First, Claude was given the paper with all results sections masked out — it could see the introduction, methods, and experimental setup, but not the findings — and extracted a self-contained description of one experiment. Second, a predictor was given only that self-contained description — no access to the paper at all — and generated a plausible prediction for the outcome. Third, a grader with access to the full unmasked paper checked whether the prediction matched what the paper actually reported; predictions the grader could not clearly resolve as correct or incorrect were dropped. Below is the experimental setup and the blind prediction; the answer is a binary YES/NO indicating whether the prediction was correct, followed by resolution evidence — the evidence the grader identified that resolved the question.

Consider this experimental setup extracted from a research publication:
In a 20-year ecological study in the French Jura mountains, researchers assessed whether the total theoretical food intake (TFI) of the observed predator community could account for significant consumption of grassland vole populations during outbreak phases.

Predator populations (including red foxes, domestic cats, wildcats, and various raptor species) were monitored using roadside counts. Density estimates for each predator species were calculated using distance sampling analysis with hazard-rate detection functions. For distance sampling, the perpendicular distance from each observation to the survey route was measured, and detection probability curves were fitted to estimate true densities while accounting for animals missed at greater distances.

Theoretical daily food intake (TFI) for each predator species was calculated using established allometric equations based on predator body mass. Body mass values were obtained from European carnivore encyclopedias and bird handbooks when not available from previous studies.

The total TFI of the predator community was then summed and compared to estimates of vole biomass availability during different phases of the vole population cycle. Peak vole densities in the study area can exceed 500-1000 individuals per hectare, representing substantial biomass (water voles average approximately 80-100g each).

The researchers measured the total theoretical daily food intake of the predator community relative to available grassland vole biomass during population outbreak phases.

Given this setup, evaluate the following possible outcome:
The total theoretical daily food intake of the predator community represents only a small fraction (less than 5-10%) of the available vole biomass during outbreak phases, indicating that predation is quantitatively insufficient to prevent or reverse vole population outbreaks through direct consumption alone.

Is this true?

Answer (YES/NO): YES